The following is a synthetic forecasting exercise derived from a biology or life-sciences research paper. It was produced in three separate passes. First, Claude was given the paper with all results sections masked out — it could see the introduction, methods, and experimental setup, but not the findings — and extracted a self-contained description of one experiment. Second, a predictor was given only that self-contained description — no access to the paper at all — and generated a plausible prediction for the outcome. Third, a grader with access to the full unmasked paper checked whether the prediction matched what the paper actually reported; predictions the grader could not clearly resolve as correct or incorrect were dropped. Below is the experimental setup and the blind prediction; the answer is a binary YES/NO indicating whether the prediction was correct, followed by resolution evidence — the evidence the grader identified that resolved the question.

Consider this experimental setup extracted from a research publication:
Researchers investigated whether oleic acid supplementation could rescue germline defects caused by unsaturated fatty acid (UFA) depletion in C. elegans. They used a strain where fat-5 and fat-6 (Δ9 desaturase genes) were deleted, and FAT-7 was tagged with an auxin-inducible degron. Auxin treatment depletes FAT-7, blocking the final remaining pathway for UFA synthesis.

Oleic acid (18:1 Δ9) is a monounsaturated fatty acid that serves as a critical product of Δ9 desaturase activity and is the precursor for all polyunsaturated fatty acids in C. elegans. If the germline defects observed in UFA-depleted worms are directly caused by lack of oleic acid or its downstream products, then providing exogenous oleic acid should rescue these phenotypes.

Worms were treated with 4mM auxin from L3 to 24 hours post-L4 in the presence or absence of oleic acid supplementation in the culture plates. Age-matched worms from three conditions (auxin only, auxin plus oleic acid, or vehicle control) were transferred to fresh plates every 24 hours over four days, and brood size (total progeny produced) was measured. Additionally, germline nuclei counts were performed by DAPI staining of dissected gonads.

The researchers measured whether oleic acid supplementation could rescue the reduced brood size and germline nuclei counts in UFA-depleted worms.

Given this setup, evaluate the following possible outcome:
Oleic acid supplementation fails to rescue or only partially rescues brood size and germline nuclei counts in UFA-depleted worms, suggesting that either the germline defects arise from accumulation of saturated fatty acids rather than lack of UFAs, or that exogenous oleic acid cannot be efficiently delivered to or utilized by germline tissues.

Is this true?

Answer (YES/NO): NO